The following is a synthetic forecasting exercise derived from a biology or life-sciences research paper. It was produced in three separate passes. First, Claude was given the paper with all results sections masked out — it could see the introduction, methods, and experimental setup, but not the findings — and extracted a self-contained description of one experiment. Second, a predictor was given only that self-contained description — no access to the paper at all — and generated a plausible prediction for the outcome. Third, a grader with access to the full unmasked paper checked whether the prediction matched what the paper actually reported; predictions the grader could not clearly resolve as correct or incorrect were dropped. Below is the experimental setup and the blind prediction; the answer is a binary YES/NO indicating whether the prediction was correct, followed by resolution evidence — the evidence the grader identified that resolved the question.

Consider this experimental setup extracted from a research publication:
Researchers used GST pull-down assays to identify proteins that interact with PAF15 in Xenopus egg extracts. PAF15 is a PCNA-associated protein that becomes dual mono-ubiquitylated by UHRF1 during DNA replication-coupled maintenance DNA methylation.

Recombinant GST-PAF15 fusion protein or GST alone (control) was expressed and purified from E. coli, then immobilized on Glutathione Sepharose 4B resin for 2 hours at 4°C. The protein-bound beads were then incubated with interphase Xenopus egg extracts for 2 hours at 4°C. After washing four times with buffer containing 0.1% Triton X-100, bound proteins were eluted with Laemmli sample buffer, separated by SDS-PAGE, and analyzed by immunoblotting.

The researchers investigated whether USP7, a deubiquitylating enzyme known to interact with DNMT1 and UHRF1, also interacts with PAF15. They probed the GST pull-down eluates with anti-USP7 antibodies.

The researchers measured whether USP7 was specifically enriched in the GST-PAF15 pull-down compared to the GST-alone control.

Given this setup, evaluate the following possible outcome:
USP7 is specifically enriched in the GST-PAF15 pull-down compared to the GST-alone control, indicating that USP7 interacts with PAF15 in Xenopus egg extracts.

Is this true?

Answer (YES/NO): YES